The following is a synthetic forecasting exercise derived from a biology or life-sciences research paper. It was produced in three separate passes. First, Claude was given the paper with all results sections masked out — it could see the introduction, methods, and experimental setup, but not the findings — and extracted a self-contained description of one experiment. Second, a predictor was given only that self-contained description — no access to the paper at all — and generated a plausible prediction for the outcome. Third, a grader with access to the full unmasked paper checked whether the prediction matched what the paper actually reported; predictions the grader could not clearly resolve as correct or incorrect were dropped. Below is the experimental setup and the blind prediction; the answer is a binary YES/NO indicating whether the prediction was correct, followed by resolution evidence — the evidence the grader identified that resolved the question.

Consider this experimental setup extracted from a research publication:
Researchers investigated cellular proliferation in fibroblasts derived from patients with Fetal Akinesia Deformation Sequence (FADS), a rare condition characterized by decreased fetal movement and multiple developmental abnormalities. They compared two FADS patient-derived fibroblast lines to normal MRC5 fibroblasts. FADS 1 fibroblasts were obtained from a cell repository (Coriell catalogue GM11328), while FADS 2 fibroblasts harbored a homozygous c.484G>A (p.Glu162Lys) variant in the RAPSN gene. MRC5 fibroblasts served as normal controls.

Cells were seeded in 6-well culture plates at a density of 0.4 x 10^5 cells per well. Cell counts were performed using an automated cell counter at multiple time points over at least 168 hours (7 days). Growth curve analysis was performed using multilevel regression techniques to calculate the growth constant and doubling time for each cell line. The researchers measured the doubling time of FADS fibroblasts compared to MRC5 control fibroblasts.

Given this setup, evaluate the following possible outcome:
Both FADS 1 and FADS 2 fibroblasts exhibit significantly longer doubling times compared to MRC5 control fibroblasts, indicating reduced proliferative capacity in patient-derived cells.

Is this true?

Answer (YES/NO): YES